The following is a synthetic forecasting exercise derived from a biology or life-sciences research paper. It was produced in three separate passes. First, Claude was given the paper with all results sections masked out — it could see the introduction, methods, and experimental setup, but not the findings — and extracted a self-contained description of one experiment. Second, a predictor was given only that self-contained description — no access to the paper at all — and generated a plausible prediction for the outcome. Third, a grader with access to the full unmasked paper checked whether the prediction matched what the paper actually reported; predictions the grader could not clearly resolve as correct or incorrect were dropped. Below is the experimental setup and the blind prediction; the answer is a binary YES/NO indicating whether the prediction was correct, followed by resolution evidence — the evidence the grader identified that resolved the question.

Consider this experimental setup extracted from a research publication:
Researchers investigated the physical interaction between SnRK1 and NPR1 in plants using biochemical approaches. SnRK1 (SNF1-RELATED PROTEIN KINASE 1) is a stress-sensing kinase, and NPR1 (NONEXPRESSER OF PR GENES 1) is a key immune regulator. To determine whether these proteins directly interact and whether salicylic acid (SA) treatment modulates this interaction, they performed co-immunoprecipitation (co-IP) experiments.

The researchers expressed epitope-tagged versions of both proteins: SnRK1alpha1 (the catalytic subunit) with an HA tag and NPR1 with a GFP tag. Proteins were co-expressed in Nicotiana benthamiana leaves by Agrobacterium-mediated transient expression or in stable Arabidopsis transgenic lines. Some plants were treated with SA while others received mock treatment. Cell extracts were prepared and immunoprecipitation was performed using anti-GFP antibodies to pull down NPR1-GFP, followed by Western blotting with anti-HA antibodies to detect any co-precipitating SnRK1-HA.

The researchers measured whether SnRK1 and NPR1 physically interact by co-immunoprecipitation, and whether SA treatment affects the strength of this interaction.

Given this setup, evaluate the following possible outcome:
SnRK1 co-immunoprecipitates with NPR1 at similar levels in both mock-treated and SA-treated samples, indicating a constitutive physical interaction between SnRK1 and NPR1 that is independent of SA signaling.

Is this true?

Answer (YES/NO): NO